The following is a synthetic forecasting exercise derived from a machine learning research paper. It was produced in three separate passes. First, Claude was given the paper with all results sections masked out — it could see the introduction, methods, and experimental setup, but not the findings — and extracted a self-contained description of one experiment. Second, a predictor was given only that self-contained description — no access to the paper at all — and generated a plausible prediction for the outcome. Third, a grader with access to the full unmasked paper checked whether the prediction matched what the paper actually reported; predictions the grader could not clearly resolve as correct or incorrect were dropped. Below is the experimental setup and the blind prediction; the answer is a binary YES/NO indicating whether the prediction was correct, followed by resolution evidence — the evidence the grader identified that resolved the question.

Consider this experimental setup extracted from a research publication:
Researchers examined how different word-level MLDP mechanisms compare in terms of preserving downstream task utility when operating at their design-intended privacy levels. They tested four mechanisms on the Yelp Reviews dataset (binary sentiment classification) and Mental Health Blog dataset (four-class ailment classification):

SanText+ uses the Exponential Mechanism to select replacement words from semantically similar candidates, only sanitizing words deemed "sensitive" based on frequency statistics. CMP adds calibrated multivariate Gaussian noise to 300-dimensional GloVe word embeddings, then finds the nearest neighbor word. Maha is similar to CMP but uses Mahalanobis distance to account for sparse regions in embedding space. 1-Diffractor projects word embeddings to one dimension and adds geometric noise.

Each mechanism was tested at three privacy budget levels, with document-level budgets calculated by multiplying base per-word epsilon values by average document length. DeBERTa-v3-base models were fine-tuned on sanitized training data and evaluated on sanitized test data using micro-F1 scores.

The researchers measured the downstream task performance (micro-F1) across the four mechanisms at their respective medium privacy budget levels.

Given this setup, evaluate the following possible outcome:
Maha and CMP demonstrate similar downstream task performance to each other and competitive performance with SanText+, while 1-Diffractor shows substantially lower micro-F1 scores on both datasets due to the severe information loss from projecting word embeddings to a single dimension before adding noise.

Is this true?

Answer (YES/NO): NO